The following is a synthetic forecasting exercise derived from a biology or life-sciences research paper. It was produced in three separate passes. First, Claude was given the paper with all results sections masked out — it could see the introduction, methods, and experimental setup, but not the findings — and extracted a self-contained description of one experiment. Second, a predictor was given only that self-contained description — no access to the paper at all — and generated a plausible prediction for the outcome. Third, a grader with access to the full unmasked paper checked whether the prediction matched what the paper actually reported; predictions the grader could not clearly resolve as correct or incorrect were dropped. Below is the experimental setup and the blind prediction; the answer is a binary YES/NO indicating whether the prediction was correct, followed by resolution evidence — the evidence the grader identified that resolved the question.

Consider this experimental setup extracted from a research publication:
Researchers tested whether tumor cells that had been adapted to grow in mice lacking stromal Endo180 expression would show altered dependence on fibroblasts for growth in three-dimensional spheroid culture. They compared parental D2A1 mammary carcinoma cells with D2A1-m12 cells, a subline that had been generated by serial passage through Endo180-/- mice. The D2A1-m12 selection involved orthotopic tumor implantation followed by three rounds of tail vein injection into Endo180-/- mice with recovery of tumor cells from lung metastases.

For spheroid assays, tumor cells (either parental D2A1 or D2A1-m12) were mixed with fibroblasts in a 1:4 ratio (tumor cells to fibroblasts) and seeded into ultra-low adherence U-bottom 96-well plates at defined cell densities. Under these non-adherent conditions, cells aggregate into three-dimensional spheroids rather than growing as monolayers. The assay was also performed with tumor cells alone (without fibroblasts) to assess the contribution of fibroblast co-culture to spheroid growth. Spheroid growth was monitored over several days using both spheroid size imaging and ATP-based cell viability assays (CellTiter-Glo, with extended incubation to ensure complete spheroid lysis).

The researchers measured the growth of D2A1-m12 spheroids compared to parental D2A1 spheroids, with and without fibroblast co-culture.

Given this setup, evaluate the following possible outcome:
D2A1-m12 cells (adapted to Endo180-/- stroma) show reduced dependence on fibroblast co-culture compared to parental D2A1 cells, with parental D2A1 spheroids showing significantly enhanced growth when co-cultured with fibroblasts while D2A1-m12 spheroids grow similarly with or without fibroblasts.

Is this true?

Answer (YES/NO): NO